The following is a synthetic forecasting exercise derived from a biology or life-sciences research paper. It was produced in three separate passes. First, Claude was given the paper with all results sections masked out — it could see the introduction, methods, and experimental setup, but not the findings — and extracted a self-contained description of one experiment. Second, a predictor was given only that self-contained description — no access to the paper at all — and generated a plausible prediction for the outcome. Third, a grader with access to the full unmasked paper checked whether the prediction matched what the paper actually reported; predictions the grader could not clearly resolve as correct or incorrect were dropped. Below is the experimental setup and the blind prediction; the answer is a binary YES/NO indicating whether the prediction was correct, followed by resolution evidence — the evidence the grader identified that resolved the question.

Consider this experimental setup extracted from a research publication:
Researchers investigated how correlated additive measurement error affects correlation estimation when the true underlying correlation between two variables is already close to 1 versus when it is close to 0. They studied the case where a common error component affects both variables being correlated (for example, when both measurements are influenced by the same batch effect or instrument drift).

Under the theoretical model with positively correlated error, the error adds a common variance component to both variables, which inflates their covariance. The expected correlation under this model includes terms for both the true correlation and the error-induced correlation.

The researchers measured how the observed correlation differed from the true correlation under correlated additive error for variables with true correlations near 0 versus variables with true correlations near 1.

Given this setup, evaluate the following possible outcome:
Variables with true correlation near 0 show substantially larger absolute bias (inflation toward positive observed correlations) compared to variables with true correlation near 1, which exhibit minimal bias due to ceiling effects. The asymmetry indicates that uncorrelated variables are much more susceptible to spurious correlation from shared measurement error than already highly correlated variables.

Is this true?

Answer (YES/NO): NO